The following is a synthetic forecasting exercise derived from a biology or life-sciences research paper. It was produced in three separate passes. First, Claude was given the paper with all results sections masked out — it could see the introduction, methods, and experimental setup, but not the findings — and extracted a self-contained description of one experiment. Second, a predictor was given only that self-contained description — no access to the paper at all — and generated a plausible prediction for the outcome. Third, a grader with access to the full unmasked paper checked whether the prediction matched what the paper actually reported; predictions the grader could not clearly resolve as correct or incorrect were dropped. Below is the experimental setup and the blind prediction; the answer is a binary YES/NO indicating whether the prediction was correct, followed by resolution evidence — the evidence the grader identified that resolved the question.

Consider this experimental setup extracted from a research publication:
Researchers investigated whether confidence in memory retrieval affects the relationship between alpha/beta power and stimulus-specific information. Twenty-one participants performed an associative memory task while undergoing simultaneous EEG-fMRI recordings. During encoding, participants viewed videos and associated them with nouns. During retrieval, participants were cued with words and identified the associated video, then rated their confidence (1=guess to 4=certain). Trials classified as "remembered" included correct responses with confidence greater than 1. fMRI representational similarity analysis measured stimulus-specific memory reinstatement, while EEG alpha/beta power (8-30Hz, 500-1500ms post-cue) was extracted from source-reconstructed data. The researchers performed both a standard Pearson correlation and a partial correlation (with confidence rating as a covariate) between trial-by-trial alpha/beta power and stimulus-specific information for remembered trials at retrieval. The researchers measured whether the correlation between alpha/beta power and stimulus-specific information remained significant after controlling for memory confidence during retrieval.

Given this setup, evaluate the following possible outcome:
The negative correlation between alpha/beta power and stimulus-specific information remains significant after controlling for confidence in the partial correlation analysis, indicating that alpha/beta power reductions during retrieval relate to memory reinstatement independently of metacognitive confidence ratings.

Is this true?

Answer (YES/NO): YES